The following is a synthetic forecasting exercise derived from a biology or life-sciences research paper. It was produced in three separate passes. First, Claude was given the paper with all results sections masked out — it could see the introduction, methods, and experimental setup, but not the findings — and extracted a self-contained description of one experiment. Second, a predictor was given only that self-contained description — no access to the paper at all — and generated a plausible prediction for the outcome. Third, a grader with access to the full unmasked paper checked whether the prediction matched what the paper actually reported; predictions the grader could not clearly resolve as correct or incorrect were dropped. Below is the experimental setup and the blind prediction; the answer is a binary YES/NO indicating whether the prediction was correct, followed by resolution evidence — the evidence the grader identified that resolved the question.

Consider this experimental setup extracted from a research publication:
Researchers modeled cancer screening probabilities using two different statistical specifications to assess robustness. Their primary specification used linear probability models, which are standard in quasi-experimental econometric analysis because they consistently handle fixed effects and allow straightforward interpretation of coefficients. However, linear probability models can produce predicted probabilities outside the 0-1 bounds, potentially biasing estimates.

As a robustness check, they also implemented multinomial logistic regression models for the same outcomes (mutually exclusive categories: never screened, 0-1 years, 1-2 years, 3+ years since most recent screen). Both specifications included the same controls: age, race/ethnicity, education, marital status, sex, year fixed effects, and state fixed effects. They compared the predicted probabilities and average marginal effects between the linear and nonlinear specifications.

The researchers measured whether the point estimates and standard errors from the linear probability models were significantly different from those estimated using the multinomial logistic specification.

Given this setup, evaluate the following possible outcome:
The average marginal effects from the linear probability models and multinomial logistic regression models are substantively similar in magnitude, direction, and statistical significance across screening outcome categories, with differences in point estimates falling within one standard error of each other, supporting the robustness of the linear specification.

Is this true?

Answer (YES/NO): NO